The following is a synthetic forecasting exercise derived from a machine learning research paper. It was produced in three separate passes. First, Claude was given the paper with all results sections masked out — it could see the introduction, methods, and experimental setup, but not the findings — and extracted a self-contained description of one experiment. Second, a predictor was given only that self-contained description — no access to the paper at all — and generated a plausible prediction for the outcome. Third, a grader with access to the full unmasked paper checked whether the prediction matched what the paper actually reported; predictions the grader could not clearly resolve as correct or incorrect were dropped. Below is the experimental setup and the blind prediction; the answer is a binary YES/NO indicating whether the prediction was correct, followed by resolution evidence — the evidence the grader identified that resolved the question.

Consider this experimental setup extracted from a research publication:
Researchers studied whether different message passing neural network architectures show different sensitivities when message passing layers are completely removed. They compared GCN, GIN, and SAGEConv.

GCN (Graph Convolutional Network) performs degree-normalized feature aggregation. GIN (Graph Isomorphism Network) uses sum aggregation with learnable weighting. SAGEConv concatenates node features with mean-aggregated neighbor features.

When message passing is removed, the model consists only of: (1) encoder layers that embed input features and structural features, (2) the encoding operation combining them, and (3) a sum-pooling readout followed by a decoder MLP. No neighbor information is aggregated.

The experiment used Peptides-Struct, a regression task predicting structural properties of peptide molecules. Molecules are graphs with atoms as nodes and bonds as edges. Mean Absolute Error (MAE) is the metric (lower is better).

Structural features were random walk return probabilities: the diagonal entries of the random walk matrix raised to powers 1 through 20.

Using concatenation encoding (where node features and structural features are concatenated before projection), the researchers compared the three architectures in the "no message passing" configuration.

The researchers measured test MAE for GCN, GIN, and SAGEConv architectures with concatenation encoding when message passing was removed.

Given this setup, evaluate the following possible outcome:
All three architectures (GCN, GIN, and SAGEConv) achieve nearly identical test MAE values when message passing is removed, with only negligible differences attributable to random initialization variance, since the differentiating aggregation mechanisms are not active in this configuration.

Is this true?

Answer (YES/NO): YES